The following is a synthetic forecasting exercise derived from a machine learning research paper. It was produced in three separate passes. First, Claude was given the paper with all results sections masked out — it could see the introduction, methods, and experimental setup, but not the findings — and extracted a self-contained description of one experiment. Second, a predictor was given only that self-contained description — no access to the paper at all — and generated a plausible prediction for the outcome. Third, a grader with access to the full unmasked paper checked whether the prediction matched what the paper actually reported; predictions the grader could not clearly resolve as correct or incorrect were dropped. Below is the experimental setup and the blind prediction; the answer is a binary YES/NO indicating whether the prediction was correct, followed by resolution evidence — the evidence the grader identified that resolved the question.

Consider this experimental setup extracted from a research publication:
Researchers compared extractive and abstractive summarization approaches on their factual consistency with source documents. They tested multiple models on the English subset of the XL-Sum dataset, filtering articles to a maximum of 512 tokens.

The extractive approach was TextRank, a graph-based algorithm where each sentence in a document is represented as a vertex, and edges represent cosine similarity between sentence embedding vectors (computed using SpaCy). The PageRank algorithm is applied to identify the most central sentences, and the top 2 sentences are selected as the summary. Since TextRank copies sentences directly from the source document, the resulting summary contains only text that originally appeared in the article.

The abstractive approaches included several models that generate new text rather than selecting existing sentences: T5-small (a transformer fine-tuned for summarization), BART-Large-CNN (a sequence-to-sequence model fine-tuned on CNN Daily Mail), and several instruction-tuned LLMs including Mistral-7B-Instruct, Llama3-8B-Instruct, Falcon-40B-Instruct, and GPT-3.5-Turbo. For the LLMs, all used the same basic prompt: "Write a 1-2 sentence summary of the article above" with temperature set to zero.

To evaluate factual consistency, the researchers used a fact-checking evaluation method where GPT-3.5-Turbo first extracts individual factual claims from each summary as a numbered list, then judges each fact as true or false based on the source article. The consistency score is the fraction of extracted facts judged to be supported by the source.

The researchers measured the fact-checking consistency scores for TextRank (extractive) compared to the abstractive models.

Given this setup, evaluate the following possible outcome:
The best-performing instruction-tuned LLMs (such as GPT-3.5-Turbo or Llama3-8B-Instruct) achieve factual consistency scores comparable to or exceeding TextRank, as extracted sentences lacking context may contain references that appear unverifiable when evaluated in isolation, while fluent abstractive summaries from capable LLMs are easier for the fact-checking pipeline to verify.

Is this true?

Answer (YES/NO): YES